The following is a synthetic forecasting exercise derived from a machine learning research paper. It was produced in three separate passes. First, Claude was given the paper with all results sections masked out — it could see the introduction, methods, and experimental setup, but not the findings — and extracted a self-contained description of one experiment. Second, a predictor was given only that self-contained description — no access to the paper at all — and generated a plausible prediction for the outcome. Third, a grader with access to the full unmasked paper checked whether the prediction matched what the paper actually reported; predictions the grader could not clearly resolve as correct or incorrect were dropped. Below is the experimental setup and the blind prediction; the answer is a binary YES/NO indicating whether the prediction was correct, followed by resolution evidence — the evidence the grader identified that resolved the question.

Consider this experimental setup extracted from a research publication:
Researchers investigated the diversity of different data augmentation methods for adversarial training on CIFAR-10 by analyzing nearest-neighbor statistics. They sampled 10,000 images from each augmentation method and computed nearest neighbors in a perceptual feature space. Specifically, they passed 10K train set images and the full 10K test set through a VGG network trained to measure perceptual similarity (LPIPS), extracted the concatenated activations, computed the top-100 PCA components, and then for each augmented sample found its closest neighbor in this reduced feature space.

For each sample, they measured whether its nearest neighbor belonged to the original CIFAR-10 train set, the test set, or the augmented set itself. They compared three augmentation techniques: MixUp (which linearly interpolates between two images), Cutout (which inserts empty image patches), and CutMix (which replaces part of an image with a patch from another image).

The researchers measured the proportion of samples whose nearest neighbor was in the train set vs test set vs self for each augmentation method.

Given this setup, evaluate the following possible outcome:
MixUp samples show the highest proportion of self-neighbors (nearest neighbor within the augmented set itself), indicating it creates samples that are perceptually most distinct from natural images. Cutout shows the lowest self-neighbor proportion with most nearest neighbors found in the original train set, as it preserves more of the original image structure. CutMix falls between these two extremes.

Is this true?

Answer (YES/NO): NO